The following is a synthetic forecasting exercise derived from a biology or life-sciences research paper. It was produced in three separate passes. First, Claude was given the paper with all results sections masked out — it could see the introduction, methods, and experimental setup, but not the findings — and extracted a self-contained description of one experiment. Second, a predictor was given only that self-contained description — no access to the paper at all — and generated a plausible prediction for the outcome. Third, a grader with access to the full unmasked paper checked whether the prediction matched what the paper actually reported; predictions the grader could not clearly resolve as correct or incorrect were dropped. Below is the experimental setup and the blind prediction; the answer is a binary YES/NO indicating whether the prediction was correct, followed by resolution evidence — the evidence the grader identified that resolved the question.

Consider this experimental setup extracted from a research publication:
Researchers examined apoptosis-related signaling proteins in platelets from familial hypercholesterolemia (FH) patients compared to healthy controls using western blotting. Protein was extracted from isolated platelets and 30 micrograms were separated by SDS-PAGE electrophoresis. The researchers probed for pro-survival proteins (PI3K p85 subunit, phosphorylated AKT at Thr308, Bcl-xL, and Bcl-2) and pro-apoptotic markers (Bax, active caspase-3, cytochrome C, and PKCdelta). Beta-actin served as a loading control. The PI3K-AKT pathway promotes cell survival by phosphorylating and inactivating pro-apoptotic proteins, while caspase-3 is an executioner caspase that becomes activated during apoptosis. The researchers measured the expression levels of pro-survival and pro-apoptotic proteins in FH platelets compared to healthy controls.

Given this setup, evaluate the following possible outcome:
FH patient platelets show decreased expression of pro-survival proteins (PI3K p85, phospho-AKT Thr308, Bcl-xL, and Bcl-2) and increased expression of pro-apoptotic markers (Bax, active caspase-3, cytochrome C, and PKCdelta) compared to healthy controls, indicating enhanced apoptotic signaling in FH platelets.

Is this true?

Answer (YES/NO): YES